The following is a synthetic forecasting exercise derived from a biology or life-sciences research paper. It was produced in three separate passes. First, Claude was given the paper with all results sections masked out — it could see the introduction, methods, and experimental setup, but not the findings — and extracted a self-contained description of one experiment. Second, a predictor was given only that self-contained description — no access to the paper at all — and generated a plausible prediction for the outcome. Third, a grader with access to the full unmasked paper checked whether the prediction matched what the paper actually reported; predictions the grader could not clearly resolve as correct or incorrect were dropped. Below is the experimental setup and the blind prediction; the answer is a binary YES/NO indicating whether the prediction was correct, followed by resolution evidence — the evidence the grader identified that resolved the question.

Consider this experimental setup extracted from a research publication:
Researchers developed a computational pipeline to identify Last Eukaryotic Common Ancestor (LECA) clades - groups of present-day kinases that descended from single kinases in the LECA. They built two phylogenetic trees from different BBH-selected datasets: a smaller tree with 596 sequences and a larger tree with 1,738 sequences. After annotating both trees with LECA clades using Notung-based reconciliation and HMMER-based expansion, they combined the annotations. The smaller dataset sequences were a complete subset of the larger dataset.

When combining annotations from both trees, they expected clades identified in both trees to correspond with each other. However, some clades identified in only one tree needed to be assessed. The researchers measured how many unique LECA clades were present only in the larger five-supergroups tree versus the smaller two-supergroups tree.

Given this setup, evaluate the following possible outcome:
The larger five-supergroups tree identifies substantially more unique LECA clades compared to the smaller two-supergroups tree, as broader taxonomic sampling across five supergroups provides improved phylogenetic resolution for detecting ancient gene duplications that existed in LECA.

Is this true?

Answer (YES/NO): NO